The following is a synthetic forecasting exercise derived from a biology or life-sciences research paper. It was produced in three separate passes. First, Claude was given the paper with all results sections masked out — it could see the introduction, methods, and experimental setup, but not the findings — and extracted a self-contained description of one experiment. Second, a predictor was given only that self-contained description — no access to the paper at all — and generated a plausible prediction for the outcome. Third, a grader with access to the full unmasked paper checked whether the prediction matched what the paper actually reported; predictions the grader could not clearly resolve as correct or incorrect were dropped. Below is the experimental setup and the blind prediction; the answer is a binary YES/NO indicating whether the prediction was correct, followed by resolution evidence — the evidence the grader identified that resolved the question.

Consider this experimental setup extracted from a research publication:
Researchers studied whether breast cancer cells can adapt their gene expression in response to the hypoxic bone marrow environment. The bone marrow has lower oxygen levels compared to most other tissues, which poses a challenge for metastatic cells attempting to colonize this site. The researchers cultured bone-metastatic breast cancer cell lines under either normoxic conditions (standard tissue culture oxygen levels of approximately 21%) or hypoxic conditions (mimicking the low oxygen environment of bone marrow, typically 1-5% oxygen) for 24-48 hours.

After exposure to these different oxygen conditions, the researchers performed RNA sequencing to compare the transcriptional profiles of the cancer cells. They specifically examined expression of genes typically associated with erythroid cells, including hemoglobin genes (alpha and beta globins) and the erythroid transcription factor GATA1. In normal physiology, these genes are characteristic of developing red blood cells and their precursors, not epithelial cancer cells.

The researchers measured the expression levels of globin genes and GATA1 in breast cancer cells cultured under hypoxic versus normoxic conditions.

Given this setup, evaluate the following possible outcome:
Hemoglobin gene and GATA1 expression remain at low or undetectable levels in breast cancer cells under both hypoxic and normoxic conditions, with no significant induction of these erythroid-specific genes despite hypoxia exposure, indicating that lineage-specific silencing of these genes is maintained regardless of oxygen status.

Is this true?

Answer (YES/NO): NO